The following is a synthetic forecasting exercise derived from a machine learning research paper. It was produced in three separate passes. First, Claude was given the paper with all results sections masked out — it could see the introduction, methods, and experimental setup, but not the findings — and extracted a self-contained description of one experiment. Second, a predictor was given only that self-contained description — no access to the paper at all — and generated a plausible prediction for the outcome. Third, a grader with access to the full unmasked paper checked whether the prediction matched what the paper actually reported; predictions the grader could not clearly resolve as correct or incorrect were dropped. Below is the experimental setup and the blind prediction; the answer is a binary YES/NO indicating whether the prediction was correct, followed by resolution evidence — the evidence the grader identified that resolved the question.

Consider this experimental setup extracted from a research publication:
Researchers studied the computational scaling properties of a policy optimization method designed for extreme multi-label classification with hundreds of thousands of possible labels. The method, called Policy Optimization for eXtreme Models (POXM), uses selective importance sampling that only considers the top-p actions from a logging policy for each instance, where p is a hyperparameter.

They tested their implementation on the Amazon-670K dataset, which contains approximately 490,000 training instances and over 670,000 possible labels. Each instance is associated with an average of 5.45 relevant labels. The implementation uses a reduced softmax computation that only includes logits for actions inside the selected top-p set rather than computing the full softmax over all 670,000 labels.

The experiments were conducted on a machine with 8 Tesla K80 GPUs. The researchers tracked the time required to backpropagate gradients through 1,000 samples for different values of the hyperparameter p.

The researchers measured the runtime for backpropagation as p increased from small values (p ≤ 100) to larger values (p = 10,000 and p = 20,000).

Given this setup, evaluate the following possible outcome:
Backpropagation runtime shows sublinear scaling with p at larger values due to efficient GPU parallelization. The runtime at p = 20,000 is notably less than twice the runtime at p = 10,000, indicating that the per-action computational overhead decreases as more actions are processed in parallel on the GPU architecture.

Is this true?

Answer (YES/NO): NO